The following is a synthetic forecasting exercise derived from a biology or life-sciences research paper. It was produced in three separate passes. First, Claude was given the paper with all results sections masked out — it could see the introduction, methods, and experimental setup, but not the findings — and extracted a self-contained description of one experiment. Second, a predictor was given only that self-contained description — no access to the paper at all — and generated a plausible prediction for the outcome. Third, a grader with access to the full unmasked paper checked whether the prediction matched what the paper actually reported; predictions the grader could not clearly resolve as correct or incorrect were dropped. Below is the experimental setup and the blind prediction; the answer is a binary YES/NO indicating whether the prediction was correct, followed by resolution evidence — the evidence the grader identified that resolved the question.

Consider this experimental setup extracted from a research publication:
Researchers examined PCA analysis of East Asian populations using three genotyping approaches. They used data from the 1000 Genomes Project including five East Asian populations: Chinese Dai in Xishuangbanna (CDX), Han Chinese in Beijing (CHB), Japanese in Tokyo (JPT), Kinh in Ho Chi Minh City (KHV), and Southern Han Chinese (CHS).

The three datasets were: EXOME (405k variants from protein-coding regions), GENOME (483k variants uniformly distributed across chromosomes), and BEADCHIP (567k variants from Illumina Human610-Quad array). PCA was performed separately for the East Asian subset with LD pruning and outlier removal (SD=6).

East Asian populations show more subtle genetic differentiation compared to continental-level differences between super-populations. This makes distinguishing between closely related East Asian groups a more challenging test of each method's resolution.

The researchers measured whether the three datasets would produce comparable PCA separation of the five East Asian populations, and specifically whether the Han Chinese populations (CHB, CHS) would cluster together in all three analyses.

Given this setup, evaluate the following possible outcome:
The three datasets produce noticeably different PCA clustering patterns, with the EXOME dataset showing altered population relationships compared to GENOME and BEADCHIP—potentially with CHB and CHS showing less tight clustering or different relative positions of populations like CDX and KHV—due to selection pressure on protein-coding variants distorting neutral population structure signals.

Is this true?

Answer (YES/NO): NO